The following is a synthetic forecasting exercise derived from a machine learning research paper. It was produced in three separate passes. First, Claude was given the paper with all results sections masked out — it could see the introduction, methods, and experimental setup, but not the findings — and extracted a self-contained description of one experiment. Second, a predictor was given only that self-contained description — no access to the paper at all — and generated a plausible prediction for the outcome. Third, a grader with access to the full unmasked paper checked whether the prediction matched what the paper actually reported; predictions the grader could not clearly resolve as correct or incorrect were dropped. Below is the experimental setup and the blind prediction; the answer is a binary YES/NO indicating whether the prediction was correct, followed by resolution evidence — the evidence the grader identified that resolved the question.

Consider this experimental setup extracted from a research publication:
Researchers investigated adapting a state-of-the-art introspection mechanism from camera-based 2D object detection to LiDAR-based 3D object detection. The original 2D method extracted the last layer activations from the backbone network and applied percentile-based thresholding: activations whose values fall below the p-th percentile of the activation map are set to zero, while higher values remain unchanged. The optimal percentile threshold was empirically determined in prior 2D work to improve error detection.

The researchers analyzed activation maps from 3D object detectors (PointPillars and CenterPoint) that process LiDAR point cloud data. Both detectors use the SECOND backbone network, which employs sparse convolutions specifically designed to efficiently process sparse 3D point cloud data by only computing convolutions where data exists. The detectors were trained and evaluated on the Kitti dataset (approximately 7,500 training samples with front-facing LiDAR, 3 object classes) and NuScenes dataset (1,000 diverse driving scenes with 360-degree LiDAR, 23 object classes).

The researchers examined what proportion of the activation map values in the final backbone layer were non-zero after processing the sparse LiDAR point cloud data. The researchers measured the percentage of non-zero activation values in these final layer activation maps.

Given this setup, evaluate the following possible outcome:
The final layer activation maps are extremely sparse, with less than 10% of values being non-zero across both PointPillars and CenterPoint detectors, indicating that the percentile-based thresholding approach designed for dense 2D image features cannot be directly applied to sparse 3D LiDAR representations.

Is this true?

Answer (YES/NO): NO